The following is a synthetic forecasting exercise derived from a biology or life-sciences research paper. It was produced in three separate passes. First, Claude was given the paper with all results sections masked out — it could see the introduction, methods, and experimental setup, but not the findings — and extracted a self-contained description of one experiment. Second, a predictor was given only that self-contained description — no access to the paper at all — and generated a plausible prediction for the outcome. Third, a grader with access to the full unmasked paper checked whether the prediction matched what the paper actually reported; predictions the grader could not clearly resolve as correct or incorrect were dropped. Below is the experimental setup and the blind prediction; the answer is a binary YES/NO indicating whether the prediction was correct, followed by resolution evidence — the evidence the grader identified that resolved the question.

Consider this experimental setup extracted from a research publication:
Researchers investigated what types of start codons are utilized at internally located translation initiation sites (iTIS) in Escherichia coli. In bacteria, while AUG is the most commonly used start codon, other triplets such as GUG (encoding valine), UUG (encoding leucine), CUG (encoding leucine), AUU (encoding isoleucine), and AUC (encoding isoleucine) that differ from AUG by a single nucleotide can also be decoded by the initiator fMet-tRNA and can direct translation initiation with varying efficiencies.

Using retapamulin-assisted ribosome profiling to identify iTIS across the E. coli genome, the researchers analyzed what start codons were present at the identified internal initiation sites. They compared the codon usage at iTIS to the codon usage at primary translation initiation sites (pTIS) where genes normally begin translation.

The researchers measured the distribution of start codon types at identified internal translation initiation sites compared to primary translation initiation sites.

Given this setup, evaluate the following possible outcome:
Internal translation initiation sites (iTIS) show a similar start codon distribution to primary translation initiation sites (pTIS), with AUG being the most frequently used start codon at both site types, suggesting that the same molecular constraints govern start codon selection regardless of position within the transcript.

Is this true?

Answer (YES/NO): YES